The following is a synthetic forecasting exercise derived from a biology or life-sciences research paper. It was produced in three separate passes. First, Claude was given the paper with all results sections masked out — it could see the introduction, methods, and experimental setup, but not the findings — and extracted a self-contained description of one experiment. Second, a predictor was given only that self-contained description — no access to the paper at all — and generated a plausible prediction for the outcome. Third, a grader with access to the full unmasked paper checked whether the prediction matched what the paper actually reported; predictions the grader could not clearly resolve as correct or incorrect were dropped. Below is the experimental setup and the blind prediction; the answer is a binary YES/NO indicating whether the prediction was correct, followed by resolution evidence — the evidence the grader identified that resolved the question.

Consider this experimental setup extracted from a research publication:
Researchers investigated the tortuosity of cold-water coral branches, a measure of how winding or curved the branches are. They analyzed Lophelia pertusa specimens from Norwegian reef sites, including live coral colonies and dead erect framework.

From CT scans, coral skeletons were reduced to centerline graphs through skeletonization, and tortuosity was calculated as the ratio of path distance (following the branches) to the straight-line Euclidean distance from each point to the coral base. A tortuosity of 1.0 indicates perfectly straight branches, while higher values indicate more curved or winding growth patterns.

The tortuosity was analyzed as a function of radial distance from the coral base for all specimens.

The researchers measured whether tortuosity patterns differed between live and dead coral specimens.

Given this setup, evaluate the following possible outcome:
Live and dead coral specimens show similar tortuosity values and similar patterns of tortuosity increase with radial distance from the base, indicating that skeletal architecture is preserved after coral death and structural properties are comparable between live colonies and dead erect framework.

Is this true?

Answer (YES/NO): NO